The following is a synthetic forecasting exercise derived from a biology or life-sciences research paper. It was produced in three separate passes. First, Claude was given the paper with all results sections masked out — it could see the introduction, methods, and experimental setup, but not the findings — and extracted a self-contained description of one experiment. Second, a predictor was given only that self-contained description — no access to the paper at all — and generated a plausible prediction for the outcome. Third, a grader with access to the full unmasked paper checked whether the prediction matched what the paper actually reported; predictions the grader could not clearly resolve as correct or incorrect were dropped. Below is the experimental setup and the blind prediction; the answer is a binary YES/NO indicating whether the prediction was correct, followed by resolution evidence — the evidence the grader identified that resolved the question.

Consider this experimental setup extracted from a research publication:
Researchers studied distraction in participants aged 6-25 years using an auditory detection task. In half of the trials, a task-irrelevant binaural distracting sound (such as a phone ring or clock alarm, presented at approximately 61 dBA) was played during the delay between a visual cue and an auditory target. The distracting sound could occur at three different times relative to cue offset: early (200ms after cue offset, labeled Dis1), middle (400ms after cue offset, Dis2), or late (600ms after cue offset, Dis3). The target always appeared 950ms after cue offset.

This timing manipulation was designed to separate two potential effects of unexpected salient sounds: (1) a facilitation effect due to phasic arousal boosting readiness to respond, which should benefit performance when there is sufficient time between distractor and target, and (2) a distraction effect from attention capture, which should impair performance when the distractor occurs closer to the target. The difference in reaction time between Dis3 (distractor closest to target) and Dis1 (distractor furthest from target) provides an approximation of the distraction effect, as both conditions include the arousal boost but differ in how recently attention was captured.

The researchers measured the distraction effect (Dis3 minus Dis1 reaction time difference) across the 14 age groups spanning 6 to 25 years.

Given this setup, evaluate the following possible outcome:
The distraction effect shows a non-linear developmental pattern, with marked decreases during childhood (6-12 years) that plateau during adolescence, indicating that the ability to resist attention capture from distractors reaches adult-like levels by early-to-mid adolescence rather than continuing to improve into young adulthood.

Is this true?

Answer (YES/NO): NO